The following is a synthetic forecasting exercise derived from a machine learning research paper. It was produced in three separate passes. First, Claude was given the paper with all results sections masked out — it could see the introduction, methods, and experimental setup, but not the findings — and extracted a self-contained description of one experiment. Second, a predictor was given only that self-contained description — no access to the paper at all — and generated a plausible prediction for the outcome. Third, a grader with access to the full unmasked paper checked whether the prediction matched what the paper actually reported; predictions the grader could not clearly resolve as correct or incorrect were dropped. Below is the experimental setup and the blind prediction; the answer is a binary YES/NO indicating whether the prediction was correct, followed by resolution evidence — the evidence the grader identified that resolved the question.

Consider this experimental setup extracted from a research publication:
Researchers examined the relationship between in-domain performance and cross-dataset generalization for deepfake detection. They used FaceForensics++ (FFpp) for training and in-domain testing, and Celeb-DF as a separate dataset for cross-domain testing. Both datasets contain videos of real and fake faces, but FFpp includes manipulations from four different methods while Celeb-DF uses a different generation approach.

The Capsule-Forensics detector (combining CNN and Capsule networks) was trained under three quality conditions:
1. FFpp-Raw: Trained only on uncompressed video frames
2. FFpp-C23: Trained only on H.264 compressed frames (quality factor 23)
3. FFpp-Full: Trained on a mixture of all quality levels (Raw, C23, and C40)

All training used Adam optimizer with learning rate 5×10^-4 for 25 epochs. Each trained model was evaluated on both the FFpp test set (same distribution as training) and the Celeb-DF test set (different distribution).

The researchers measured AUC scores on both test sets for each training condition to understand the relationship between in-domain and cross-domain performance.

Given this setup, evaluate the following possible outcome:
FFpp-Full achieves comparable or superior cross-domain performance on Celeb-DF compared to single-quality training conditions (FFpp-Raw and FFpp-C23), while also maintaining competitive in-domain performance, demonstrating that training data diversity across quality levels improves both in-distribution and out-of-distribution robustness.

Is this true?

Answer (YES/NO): YES